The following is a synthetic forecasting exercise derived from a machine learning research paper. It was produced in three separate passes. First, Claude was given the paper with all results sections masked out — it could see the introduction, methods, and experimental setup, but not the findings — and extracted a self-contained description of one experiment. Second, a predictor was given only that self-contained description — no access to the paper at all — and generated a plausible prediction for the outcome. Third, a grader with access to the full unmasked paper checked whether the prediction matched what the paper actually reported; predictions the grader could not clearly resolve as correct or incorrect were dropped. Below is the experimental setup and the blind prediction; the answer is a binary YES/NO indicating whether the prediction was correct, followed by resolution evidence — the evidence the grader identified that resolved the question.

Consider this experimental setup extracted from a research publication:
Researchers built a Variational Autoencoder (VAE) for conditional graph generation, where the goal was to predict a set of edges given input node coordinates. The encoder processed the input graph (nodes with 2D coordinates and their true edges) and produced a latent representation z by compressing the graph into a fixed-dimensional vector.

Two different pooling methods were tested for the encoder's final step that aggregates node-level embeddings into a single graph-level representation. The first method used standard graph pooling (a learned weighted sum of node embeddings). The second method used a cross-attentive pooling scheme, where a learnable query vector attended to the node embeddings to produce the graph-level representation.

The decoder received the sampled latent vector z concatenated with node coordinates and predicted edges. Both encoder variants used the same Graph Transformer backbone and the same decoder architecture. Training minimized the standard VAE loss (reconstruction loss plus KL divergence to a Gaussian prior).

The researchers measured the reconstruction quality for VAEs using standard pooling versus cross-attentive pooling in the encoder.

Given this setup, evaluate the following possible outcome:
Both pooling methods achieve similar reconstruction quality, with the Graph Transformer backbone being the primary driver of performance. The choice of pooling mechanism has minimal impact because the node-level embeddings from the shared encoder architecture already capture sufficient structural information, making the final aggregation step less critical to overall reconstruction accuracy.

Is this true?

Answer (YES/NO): YES